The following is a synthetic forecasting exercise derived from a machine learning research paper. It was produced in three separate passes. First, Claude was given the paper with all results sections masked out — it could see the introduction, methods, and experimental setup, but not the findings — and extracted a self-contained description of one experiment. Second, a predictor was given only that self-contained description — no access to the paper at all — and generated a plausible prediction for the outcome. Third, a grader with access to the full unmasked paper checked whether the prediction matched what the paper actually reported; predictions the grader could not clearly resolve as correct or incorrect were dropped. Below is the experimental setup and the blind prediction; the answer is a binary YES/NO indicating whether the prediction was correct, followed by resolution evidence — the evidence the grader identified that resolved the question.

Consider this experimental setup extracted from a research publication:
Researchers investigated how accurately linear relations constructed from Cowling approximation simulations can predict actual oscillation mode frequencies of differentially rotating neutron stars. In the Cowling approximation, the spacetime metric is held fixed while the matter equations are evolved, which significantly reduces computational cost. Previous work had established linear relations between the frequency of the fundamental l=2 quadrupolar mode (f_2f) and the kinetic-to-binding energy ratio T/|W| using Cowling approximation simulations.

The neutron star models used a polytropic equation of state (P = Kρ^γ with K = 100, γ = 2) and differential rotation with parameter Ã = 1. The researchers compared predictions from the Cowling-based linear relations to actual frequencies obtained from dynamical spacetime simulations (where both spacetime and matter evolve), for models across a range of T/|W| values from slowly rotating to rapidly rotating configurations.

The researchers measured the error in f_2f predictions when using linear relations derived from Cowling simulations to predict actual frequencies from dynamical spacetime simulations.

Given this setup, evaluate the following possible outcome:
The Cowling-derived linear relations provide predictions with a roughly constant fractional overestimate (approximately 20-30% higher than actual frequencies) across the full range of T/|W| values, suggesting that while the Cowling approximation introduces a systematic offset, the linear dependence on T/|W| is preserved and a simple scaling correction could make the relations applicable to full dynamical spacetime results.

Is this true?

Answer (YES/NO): NO